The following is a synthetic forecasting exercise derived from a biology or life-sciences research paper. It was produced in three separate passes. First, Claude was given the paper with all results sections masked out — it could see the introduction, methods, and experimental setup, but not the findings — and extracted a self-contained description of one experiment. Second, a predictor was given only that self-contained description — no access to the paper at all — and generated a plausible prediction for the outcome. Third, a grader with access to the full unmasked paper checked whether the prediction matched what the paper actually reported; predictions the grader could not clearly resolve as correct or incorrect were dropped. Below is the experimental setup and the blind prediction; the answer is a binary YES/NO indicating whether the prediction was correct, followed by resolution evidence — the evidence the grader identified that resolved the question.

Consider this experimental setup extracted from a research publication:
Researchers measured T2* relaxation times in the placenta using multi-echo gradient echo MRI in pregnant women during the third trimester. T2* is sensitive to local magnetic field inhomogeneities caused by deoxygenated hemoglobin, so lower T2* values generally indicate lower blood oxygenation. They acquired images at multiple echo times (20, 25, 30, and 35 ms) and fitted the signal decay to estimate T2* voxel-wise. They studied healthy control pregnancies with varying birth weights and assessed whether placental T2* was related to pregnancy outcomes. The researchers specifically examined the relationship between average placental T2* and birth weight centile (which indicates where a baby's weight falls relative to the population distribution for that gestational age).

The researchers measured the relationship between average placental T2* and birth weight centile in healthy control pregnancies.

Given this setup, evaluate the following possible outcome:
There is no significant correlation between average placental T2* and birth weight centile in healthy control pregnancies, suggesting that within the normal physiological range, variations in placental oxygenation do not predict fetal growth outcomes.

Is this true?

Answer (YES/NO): NO